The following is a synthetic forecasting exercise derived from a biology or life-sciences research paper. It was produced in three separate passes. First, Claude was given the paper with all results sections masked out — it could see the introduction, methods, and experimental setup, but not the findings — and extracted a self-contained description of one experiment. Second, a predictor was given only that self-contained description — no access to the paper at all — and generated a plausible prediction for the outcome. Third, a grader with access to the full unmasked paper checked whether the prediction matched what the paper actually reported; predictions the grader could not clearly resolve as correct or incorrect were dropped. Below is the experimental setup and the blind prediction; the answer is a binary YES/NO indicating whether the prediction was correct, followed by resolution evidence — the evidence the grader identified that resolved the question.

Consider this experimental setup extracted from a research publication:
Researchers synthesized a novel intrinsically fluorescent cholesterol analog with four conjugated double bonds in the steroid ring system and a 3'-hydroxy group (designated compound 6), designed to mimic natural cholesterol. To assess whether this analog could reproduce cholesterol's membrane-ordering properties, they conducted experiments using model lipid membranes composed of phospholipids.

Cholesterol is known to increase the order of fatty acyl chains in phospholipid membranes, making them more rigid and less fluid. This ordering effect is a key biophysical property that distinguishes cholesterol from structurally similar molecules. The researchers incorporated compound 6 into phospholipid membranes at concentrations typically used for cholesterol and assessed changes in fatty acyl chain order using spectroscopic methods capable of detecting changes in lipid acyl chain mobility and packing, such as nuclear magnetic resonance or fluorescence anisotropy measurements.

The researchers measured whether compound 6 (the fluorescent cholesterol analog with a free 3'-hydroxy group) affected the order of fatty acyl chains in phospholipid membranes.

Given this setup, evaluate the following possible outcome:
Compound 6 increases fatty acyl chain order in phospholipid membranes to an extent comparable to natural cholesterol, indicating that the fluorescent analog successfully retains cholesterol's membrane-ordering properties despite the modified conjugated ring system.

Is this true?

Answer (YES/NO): NO